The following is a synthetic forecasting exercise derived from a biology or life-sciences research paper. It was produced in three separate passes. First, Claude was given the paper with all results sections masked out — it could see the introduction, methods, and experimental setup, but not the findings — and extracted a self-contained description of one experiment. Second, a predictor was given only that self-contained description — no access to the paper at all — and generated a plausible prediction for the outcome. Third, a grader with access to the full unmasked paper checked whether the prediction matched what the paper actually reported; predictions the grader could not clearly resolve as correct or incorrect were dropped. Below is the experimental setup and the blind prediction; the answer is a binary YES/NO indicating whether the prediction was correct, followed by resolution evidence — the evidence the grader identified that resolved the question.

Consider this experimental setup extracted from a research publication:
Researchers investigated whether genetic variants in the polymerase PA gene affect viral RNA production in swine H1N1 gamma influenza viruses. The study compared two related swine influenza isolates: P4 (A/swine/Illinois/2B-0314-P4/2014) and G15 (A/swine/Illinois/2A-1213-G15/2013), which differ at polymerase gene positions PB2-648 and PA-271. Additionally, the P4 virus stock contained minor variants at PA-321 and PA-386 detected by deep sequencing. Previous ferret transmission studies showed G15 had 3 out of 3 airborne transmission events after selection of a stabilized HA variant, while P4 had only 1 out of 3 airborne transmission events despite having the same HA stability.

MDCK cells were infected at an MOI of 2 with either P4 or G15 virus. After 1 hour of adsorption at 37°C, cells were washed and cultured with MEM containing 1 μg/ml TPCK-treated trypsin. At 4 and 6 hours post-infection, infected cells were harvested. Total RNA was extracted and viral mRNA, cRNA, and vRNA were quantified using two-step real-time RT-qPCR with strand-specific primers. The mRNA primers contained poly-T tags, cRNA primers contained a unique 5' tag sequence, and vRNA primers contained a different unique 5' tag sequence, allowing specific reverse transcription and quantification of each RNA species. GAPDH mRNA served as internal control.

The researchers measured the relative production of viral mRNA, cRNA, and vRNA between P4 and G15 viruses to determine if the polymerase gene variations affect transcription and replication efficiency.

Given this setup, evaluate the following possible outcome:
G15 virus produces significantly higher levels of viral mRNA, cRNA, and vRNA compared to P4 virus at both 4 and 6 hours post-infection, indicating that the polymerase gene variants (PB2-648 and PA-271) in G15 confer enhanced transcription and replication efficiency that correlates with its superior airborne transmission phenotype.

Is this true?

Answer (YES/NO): YES